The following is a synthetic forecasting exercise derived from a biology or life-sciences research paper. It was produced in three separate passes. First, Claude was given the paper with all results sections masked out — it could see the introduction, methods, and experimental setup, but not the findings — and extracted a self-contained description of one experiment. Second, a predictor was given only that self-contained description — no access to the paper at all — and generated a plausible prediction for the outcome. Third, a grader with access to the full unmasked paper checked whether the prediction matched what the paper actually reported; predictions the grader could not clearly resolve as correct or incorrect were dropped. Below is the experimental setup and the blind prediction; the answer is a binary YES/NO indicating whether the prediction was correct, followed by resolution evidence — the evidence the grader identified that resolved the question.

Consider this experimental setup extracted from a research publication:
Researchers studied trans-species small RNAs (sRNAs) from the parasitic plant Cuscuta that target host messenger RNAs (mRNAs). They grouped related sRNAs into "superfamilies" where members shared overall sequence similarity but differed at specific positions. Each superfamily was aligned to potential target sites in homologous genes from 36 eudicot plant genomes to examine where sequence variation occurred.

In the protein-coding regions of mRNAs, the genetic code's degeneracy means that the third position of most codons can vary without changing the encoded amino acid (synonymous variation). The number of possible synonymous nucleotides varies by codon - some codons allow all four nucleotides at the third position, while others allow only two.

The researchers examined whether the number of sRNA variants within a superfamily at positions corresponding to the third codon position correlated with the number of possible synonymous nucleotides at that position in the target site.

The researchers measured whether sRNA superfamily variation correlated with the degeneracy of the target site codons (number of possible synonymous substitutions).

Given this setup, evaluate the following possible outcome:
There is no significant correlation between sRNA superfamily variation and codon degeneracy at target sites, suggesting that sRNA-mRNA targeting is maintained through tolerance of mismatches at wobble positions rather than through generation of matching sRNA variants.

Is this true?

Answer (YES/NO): NO